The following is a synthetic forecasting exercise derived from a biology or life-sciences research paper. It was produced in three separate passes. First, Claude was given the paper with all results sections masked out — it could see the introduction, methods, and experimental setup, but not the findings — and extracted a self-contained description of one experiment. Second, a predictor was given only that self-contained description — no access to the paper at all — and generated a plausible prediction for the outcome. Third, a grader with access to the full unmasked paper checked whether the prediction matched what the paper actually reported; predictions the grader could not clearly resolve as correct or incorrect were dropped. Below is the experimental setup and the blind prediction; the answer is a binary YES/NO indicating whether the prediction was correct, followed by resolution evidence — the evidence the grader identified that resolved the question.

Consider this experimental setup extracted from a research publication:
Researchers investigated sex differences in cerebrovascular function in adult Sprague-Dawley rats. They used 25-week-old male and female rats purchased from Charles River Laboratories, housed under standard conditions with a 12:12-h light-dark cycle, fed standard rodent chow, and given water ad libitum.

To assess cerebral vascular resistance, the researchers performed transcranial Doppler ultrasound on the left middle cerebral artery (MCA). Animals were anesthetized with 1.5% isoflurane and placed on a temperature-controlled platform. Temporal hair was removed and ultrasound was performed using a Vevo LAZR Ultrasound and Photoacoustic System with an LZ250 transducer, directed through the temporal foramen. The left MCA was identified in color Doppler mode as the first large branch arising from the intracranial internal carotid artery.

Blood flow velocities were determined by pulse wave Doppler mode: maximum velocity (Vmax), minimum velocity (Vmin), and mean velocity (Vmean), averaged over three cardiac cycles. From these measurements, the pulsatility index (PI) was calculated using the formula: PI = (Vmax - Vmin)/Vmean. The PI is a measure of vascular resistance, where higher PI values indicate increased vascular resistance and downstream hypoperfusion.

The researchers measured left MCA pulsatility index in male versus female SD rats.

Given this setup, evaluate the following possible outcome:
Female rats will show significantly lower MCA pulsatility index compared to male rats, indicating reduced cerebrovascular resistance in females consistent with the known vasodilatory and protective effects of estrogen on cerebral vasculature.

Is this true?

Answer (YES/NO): YES